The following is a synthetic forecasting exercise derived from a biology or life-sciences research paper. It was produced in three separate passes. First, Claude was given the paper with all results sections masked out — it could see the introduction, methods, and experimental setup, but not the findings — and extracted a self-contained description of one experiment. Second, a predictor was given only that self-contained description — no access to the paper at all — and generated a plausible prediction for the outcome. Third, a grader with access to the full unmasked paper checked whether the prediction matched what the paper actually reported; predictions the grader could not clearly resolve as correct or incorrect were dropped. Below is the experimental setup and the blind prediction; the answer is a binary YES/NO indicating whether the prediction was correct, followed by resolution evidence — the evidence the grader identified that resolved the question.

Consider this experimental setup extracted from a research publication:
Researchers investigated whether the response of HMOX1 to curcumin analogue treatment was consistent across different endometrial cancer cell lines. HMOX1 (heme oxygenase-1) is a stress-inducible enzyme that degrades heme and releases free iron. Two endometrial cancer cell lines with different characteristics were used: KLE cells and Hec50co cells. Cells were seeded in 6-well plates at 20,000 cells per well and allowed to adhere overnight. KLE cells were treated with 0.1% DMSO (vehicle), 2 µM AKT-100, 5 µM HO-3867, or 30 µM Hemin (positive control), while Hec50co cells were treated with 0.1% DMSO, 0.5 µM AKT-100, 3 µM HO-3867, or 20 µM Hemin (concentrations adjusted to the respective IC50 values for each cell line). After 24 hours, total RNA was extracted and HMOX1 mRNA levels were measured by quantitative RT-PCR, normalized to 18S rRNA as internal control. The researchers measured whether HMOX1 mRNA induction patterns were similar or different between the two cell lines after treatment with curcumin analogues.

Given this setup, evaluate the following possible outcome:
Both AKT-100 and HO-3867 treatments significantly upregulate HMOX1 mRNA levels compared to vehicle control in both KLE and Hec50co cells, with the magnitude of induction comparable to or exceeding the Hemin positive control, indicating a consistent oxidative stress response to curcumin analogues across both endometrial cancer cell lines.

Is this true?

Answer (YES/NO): YES